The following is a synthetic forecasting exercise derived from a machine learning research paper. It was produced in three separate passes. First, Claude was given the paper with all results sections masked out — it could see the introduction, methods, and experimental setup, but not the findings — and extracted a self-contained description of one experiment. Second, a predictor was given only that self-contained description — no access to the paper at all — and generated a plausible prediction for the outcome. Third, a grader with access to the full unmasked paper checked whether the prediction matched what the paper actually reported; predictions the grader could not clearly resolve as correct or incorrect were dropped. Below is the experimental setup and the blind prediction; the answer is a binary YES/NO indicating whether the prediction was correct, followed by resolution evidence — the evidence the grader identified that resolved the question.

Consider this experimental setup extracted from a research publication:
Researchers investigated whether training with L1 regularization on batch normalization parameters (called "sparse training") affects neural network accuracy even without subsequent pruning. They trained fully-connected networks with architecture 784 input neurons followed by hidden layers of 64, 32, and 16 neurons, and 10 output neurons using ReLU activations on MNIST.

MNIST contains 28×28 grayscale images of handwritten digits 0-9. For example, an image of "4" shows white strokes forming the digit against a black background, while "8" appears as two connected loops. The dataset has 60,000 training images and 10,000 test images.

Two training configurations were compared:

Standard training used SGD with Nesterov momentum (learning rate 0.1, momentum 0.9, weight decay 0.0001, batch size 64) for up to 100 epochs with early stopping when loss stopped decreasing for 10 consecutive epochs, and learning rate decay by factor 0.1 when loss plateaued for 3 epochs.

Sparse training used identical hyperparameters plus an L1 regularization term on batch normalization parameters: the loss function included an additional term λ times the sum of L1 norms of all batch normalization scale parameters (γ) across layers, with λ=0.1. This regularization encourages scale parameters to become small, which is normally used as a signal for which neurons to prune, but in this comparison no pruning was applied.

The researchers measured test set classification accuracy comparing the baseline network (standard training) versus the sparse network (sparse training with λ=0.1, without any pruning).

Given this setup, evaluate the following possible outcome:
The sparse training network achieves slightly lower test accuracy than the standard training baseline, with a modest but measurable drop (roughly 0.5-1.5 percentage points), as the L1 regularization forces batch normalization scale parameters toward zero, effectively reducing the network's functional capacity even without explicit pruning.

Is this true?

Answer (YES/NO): NO